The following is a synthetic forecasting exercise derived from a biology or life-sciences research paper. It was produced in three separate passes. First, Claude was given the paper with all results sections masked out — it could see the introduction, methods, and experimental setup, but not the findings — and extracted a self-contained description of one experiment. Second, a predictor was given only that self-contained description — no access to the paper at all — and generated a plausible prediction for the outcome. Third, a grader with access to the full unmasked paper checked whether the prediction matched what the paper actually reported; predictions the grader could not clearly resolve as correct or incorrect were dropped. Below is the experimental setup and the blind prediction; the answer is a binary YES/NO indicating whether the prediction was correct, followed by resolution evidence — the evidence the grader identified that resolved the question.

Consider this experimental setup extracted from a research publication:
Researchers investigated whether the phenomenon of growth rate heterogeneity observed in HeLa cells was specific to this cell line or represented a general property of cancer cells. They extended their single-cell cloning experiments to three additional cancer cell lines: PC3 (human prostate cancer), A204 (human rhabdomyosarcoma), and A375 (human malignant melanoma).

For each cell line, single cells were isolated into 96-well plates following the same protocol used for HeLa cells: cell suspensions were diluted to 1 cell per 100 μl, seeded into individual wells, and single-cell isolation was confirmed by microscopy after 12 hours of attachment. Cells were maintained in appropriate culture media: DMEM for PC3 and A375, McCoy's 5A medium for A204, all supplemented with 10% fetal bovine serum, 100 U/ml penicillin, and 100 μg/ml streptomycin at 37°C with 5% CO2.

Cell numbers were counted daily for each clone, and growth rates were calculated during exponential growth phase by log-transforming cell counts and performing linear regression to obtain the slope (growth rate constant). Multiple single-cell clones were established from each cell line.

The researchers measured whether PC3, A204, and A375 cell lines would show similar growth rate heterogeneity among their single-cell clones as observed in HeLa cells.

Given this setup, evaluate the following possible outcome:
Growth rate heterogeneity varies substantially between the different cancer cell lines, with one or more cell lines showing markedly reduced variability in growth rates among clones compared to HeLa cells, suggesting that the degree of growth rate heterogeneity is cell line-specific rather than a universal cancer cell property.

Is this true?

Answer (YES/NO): NO